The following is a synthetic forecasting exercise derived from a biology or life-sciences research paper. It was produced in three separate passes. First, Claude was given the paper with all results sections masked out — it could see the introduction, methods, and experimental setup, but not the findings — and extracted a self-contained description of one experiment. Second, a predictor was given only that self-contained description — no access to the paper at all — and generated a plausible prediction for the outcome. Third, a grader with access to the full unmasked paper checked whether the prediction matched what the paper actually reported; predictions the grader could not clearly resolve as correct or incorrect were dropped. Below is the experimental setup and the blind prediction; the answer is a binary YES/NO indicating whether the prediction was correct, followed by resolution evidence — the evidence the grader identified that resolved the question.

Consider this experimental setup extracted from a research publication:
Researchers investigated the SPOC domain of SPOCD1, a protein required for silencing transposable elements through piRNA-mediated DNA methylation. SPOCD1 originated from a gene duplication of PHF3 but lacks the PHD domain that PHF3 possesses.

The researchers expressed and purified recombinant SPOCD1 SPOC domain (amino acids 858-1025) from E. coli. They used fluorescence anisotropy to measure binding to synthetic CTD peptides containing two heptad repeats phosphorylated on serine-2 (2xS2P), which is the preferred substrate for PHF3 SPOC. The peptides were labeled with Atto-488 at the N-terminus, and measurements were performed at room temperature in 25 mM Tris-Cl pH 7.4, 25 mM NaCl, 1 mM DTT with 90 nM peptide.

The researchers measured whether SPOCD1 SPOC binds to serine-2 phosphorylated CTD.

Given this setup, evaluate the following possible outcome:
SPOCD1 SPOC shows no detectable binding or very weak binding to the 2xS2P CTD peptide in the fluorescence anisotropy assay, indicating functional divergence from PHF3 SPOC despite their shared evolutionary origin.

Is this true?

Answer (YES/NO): YES